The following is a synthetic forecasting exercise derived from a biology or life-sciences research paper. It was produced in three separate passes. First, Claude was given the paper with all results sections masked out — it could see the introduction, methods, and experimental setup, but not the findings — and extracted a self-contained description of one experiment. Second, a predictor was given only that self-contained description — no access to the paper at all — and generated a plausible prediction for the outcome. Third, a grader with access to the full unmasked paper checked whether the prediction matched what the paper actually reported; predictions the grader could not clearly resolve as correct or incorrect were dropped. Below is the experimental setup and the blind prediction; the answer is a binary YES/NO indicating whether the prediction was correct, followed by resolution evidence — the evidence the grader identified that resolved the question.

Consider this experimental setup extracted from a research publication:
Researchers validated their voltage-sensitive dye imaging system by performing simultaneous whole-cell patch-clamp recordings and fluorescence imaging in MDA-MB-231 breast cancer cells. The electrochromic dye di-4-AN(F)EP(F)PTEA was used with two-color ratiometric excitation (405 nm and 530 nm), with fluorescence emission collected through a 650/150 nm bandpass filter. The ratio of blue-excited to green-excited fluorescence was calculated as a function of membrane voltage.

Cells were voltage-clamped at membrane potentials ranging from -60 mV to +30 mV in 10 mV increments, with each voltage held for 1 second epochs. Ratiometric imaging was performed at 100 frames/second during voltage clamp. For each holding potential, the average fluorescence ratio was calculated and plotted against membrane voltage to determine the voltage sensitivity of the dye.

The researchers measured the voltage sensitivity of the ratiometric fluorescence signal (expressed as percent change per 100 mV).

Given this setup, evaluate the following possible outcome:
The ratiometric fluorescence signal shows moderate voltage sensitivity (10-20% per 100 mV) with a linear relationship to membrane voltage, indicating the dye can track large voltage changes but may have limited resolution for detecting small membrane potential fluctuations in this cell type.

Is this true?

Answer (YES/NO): NO